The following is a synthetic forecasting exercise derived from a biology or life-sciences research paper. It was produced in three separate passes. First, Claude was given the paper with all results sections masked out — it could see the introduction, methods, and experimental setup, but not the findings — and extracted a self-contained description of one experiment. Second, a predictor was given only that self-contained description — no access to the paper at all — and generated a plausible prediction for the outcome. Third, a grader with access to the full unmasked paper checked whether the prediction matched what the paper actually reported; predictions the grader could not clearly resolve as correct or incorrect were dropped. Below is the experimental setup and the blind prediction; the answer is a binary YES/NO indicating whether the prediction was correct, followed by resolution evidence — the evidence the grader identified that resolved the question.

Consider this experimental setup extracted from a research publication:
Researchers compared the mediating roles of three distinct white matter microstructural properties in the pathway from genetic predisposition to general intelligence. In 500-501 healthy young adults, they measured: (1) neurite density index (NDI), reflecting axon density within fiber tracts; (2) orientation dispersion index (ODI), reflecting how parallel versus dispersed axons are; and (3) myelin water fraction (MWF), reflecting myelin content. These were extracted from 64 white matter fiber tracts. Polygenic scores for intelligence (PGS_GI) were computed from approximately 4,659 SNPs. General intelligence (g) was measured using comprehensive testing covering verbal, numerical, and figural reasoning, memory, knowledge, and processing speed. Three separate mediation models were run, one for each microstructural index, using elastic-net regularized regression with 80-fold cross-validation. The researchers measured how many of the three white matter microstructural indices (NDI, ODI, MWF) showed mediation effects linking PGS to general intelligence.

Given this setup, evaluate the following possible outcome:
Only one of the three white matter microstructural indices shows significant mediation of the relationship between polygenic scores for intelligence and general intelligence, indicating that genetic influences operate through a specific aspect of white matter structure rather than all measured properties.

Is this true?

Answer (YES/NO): YES